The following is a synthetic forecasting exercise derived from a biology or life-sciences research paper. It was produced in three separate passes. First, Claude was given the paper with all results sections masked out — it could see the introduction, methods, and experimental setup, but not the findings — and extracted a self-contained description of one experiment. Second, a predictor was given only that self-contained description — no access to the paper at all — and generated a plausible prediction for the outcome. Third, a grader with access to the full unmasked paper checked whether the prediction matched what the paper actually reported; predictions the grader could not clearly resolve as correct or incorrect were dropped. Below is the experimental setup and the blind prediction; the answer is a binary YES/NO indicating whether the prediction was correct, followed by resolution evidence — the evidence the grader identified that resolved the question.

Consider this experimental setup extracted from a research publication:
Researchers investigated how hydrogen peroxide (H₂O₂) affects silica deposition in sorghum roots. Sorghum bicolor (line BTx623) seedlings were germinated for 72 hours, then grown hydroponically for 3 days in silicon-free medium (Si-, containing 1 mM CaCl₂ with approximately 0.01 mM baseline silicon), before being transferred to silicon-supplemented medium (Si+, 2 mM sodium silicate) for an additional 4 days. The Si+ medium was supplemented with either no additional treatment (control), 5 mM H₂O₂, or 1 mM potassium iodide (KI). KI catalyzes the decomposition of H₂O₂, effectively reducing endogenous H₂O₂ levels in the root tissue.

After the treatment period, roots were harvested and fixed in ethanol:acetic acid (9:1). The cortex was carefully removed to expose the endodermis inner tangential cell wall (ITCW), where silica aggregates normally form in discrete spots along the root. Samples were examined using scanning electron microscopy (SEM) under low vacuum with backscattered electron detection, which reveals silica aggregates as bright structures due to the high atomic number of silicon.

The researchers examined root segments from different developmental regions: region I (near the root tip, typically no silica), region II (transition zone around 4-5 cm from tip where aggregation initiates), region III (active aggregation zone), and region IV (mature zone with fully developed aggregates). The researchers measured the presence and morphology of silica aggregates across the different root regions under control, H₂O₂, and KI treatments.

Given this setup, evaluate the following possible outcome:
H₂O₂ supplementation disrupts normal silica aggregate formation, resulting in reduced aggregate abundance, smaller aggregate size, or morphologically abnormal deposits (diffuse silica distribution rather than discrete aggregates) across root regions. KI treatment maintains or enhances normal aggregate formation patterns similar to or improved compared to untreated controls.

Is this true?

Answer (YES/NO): NO